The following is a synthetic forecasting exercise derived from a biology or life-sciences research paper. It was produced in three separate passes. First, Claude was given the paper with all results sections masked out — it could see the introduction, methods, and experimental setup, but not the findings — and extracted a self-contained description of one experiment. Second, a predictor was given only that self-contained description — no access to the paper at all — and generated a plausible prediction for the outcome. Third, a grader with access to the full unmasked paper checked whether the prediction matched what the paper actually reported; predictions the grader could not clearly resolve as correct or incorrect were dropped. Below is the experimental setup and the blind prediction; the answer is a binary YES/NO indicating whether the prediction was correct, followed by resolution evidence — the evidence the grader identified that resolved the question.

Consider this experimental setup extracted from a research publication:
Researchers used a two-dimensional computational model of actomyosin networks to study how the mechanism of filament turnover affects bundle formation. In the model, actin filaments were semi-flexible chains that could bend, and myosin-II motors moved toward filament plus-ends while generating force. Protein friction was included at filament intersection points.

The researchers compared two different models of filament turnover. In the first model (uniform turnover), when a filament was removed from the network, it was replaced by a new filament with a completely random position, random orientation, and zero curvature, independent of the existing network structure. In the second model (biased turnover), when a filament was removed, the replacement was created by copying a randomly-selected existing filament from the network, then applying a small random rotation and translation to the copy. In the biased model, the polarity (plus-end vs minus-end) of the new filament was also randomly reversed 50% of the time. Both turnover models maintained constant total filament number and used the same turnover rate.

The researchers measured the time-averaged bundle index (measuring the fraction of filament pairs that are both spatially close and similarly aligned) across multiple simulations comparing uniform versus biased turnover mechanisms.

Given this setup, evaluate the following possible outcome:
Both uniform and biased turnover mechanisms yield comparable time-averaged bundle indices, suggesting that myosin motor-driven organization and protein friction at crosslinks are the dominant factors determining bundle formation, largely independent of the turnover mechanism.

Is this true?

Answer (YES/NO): NO